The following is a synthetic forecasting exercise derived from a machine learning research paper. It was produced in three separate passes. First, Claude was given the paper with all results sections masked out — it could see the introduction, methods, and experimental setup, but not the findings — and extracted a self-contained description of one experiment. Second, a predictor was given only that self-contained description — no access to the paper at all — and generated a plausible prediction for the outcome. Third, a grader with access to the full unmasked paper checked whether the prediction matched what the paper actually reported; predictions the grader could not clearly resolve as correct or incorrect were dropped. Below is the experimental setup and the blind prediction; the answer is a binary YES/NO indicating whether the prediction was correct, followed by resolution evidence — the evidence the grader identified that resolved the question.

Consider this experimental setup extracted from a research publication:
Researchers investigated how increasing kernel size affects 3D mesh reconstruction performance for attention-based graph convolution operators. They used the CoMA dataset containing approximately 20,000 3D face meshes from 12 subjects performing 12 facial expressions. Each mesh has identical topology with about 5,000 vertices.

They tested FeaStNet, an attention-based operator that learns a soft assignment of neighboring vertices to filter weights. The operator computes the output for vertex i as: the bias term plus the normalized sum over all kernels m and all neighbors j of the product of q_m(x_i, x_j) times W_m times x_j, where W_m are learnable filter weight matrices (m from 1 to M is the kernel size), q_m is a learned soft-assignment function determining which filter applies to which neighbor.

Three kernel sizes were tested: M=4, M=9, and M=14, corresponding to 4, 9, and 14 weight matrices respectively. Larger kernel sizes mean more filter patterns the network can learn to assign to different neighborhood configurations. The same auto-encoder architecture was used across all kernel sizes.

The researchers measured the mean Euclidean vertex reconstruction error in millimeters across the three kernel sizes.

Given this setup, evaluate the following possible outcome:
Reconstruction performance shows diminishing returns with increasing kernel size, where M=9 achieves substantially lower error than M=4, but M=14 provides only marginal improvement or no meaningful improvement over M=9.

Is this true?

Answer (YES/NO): NO